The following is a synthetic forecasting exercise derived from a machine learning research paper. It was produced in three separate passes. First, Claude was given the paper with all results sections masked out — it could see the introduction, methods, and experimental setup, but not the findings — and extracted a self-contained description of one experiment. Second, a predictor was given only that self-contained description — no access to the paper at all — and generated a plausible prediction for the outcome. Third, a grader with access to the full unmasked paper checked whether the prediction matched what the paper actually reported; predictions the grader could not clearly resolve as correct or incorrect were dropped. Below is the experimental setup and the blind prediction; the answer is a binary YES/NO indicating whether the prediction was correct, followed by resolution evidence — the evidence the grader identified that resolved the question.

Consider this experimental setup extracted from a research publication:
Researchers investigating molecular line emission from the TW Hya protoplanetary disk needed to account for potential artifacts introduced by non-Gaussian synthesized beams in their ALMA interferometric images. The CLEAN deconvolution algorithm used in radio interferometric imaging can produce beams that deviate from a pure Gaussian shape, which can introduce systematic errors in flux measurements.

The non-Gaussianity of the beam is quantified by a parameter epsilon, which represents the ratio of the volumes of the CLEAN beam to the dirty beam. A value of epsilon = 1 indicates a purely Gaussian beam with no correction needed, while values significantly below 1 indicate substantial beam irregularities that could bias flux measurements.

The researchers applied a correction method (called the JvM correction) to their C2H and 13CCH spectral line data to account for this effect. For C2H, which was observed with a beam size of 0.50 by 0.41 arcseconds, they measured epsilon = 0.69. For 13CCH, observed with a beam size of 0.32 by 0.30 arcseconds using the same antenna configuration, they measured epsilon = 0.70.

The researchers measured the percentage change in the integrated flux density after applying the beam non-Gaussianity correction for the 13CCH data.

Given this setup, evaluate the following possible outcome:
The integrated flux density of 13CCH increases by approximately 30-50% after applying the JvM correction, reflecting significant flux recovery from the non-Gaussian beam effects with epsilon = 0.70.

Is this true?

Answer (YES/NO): NO